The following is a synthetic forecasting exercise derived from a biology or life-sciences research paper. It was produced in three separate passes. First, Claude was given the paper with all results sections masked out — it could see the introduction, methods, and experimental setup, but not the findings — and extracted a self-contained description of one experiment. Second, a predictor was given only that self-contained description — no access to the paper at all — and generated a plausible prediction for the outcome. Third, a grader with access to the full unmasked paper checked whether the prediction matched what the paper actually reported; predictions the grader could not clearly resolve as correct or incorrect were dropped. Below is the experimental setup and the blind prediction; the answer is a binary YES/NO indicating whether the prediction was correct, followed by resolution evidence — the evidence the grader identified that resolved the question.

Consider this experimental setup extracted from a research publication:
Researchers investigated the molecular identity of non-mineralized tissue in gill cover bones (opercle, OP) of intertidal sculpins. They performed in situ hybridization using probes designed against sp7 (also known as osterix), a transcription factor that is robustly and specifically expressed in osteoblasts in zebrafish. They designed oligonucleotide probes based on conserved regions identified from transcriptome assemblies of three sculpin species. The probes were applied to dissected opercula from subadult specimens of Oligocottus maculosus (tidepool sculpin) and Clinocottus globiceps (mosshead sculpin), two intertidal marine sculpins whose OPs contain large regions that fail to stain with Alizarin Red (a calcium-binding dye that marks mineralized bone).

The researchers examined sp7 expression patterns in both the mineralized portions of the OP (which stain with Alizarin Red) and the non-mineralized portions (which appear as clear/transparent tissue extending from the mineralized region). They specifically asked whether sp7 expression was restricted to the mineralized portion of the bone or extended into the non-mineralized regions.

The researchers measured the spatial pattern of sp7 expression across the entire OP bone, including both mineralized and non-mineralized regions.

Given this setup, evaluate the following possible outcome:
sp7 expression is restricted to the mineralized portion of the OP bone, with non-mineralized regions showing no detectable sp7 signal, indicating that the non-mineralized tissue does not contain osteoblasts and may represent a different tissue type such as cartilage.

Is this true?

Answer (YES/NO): NO